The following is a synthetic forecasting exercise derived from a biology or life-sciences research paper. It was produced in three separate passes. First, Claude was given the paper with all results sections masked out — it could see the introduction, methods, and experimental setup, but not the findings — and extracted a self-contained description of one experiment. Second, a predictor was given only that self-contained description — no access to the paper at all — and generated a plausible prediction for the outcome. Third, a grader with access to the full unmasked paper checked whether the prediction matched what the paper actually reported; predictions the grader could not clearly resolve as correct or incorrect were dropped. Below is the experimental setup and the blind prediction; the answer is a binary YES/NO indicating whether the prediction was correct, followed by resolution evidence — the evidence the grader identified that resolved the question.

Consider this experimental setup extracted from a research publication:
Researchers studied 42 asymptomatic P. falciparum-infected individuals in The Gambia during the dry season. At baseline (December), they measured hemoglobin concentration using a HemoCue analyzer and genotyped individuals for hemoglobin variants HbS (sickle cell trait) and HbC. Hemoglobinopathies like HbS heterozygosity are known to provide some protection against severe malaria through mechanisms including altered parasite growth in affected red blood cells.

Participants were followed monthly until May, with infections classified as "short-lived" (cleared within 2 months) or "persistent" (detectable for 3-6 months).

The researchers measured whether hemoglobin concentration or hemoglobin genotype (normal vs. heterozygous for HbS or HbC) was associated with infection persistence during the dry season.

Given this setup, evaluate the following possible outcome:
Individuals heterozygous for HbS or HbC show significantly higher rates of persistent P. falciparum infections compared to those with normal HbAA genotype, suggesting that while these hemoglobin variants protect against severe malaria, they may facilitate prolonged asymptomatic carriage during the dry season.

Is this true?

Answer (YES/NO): NO